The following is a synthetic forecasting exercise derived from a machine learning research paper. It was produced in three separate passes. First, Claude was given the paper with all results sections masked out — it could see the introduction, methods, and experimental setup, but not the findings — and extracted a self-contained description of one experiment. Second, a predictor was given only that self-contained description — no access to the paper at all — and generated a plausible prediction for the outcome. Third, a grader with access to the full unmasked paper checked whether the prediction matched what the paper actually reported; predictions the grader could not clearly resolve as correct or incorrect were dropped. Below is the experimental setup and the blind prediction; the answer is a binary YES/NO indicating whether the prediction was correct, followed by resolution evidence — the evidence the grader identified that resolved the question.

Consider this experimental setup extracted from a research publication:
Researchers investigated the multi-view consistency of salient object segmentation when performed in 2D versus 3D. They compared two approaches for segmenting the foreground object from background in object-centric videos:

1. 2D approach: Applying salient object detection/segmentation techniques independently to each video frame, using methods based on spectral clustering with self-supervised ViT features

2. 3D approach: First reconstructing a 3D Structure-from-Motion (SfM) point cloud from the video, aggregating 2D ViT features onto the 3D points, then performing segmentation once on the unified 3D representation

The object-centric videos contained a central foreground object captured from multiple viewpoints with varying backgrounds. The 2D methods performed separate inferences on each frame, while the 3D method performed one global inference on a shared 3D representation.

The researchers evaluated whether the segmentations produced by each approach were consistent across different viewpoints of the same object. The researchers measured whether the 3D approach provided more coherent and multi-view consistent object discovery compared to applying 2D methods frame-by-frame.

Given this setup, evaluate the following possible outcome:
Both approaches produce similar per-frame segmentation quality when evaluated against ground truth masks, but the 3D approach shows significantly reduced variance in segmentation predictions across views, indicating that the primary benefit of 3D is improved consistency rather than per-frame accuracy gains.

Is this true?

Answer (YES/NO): NO